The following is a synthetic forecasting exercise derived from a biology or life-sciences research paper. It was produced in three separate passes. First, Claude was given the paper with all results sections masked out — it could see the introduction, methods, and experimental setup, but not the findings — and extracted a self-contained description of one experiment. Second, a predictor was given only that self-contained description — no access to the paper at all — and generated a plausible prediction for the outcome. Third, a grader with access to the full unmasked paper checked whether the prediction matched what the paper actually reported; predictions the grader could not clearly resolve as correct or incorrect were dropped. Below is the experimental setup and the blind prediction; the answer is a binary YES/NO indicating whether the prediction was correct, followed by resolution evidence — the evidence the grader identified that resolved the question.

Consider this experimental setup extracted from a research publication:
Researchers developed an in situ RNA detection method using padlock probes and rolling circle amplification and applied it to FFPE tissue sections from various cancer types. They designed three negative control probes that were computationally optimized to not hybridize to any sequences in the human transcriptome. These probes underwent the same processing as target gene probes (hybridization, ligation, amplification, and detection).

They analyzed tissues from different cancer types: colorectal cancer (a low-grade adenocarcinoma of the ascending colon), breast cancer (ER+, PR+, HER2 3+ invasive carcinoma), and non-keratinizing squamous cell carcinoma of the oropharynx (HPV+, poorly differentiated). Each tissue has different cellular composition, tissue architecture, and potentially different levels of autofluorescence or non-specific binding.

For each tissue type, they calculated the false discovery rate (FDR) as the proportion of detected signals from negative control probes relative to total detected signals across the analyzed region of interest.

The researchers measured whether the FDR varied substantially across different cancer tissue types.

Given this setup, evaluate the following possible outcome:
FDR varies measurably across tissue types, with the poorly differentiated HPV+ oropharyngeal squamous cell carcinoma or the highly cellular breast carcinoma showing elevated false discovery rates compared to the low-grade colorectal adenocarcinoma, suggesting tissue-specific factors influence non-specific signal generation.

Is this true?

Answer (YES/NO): NO